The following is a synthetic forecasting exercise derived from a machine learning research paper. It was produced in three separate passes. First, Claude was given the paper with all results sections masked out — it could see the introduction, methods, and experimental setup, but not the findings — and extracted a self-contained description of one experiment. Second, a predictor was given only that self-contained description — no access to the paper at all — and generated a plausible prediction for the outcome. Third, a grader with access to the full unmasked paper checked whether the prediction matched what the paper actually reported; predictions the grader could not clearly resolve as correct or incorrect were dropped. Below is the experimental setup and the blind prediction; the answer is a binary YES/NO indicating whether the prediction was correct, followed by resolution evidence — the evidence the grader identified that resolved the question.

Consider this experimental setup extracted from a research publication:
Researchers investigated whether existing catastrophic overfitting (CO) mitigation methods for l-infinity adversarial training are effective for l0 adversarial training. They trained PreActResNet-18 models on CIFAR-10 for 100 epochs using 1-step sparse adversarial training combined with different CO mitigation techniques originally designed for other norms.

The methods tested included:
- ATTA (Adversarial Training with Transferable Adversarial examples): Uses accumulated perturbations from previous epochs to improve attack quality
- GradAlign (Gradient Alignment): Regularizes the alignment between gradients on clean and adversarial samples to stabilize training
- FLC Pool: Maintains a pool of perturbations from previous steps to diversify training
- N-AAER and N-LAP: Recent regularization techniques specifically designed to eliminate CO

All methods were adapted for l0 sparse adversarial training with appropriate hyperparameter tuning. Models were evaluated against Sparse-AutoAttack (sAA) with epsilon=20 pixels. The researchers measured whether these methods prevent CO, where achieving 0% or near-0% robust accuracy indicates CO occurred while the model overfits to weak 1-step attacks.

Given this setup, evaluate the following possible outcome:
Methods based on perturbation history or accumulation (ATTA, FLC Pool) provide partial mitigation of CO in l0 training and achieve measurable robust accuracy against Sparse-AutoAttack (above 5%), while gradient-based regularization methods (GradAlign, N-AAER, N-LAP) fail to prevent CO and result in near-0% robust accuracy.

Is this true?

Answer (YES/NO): NO